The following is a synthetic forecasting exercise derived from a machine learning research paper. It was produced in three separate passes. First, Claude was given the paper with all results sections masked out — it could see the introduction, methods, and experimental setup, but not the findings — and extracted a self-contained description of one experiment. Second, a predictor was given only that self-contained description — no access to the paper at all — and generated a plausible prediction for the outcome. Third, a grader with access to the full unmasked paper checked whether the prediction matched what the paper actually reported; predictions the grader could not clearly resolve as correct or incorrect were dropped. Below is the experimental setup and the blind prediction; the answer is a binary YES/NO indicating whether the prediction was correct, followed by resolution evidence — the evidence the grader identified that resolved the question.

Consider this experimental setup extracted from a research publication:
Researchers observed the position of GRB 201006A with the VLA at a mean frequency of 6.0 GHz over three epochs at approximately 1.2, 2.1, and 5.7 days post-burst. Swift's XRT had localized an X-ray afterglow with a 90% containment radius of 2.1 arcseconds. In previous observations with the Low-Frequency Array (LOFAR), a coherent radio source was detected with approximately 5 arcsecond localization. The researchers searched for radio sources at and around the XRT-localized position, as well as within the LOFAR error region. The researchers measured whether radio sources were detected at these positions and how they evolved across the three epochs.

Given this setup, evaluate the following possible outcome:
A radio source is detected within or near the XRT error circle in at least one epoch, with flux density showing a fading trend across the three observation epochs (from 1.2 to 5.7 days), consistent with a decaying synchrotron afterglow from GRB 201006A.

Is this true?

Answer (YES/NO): YES